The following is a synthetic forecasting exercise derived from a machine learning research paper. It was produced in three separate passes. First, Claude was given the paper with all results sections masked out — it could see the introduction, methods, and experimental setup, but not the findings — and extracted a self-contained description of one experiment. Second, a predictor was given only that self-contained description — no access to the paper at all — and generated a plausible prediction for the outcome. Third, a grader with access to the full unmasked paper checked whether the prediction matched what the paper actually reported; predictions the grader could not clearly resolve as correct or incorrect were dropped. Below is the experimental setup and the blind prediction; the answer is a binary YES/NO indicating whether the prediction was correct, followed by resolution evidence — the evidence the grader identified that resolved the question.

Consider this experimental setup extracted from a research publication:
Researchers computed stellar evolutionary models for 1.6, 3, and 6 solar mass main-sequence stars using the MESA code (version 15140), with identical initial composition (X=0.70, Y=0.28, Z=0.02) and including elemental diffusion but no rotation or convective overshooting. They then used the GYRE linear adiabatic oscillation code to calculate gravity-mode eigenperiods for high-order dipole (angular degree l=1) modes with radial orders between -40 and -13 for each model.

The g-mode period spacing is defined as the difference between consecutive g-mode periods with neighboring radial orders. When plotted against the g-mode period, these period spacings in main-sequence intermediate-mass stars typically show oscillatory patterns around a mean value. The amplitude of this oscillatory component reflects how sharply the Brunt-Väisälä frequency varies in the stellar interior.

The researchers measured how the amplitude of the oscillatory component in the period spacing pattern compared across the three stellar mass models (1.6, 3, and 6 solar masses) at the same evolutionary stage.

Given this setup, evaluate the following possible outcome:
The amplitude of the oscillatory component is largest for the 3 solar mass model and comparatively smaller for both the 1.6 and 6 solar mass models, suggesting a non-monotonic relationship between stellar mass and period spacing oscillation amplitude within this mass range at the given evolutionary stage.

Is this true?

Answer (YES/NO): NO